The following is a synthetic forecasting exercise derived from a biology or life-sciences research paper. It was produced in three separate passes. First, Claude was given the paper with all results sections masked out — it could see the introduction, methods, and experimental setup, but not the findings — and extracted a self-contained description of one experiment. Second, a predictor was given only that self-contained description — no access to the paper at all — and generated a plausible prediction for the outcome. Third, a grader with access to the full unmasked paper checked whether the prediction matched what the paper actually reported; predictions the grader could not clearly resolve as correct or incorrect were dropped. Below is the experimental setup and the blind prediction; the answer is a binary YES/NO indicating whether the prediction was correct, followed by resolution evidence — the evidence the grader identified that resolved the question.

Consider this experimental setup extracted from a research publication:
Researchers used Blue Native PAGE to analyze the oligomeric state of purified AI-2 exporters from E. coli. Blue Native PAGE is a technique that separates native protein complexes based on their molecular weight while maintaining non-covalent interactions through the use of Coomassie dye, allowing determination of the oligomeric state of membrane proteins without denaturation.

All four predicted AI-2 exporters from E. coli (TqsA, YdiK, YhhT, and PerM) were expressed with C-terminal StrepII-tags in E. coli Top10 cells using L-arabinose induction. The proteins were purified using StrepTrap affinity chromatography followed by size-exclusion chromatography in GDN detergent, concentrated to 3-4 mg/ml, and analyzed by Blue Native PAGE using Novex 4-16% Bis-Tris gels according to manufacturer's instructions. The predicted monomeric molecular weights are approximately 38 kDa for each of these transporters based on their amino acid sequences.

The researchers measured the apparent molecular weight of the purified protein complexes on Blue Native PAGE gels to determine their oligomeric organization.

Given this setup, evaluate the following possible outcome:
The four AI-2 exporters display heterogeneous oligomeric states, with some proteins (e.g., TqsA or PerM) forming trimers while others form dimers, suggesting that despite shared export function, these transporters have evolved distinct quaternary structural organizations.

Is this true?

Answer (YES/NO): NO